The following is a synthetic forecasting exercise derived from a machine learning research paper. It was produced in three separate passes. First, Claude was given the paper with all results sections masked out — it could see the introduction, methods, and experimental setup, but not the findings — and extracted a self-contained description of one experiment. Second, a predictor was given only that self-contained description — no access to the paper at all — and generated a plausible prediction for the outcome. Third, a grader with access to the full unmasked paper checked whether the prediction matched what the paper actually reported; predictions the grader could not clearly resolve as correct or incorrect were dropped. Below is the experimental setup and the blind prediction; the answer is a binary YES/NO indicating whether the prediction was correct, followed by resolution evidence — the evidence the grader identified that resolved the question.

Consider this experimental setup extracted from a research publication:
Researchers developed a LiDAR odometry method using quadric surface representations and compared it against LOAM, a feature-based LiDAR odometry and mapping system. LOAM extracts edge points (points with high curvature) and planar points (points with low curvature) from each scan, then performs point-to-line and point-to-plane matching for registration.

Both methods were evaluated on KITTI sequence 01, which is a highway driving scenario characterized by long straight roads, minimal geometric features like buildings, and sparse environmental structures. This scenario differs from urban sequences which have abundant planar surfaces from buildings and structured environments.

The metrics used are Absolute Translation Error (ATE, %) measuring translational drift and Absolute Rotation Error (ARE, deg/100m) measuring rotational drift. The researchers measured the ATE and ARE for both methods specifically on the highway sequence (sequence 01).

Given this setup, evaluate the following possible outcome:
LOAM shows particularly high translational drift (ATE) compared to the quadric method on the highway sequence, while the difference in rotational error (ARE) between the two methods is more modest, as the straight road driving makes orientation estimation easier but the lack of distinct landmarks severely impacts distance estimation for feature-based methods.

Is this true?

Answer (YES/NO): NO